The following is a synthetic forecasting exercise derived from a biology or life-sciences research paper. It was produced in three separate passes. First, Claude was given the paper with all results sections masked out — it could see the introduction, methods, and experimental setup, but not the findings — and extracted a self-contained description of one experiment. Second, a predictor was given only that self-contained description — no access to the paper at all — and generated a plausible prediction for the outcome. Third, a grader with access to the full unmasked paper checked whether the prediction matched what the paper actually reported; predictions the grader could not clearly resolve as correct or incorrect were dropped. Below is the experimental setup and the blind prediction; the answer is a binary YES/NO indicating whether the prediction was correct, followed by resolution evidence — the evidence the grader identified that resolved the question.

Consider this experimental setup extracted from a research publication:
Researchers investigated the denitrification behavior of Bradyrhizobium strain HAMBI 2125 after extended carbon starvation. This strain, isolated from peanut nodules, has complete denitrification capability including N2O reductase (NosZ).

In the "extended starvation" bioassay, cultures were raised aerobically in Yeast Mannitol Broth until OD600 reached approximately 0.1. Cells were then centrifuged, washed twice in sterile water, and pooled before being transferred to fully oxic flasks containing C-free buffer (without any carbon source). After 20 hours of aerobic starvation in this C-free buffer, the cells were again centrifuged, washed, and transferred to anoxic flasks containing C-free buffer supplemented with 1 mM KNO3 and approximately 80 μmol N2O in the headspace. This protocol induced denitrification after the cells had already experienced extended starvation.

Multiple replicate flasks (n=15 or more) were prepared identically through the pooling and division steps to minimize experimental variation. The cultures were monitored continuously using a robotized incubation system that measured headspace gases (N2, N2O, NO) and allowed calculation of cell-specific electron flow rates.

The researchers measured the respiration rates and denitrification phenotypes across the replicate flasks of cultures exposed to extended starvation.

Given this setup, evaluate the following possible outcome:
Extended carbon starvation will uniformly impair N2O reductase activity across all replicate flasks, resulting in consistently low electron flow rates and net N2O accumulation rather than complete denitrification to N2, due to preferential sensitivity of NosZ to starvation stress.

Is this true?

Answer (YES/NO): NO